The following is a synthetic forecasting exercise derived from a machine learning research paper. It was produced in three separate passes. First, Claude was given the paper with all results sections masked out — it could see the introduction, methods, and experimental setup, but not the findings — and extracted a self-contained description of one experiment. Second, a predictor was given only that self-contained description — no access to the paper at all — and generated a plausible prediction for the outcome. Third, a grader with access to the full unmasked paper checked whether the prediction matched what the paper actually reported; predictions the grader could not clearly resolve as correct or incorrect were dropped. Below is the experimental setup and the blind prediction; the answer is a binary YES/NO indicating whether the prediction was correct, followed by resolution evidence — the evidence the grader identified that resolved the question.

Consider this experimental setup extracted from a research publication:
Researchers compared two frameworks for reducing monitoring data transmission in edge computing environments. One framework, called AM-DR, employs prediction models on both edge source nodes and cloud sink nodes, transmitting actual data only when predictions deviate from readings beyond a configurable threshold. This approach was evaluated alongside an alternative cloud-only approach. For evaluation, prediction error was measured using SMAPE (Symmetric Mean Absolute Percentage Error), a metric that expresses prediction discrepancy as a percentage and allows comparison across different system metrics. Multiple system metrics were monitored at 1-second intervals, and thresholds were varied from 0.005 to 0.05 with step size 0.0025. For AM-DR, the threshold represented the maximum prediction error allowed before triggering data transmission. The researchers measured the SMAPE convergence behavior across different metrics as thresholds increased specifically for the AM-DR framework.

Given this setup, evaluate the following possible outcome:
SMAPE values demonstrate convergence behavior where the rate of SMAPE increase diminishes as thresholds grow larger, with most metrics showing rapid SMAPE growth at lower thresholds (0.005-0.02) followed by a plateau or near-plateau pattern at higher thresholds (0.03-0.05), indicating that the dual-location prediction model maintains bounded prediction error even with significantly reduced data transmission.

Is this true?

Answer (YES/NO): NO